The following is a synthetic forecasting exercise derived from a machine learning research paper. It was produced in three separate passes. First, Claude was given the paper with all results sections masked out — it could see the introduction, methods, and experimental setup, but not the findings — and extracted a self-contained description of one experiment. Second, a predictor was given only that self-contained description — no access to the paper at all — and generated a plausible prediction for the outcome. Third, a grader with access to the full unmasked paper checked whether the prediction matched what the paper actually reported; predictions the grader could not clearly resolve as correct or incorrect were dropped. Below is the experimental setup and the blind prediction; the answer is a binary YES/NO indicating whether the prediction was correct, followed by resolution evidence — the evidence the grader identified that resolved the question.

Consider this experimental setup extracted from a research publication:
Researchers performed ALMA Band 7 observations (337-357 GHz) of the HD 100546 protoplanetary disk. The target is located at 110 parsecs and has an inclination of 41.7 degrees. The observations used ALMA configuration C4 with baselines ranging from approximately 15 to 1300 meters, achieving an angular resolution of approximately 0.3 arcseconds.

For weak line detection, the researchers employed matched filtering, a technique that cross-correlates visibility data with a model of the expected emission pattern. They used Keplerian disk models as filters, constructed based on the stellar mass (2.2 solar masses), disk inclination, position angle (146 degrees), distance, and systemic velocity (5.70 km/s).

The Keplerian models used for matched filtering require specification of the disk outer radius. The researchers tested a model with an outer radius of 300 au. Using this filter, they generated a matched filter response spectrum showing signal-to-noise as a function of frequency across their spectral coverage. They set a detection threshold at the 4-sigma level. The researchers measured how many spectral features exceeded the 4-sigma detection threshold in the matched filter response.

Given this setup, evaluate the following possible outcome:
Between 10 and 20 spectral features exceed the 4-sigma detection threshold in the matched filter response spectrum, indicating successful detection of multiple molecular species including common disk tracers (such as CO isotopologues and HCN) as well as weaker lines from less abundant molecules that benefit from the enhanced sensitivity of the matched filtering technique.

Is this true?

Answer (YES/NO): NO